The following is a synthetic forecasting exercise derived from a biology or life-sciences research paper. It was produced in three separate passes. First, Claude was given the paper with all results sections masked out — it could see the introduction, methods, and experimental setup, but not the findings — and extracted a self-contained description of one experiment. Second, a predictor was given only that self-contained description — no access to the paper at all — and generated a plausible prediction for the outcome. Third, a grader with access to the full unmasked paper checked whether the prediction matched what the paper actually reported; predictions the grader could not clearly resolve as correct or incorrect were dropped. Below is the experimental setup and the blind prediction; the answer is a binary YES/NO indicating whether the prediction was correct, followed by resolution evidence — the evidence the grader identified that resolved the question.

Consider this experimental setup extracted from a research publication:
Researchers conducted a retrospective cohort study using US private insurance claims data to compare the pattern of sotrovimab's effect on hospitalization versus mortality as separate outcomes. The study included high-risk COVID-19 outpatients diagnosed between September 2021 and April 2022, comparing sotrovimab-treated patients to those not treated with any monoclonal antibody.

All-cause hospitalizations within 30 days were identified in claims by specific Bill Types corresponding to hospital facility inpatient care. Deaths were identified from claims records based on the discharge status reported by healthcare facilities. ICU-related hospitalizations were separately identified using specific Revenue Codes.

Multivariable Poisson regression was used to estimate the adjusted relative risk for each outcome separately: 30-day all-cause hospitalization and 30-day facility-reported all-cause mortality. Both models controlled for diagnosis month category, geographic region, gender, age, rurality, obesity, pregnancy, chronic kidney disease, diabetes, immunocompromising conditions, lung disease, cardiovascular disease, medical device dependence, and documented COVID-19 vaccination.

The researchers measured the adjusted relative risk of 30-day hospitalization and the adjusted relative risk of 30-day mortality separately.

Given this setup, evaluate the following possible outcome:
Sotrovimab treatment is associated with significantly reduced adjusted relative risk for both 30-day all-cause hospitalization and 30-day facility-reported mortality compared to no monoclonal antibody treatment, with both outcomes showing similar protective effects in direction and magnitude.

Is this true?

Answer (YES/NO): NO